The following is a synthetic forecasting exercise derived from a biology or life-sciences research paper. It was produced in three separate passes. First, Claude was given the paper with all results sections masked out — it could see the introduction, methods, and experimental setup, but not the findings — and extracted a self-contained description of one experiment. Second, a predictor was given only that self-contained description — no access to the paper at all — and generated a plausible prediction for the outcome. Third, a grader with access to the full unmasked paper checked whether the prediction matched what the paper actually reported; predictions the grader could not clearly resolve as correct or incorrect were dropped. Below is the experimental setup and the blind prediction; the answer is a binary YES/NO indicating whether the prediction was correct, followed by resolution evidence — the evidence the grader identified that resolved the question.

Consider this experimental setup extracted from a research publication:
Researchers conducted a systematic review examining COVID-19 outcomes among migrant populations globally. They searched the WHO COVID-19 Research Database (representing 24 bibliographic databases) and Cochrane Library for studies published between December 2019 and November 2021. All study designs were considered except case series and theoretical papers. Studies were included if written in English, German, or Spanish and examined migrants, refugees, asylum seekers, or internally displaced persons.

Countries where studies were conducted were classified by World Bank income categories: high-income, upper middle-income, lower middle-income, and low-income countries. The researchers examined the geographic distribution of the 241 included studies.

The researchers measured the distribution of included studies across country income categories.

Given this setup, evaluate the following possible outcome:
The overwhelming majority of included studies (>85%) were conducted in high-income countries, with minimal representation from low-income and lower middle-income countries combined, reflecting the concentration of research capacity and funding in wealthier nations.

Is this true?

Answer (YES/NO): NO